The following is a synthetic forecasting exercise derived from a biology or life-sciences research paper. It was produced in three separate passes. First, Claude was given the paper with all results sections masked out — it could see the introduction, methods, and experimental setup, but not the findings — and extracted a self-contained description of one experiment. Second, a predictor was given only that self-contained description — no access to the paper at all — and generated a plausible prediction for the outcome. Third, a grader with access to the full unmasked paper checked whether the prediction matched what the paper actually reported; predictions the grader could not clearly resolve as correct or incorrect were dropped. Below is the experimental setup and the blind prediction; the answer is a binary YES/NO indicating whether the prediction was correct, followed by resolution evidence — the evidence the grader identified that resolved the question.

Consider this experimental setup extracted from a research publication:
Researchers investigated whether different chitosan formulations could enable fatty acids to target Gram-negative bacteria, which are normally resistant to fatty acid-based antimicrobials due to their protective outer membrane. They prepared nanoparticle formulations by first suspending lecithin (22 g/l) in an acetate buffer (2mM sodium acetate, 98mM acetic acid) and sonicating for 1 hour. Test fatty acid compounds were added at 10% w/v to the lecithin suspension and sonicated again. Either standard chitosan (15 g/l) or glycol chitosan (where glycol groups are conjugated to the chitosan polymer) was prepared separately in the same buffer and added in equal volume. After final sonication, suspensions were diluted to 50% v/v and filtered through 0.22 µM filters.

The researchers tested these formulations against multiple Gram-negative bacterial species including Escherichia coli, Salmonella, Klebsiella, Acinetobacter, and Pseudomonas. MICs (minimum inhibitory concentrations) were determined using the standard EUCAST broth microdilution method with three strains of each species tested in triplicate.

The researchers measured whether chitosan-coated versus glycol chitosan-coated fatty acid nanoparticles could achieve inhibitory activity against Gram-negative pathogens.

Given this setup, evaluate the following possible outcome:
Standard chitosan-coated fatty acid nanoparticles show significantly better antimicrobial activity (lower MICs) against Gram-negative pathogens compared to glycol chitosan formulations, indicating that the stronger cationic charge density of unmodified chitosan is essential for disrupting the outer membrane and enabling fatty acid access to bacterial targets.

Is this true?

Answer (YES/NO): NO